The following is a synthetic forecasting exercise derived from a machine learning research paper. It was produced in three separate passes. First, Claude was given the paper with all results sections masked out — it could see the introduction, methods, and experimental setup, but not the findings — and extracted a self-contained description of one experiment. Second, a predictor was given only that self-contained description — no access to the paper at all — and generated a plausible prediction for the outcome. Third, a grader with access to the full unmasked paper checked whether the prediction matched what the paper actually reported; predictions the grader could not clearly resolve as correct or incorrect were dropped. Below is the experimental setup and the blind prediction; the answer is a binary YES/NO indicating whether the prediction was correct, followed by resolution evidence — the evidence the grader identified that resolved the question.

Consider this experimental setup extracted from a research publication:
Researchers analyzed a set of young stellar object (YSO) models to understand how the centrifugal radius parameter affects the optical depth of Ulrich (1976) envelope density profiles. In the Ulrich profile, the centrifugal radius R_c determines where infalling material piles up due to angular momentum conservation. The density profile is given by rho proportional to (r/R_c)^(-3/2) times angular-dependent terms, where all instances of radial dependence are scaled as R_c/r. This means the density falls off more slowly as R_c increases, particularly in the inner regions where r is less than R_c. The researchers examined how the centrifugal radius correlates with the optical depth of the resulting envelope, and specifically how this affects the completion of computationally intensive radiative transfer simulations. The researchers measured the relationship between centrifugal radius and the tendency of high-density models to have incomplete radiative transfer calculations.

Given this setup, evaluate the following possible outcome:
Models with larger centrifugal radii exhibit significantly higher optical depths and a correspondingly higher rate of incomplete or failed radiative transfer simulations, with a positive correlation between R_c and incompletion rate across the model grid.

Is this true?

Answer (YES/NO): YES